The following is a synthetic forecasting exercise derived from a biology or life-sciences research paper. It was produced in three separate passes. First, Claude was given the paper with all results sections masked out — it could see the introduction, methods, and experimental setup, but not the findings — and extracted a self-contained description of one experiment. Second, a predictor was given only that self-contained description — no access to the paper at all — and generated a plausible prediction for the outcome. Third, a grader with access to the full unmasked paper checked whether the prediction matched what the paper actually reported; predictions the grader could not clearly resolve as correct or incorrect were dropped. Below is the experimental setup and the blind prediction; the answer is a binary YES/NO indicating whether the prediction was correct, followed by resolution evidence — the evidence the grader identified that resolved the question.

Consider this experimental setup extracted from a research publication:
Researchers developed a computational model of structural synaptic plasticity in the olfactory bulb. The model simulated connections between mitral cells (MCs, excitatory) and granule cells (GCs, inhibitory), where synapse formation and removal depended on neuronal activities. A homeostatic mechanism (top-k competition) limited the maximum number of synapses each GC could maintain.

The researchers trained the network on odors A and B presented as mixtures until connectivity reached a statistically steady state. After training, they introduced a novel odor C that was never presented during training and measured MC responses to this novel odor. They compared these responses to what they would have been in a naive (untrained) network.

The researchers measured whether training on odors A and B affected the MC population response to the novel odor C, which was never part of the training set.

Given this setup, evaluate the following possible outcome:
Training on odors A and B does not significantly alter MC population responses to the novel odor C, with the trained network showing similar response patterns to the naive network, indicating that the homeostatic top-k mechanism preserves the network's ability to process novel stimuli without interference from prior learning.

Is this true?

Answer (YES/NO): NO